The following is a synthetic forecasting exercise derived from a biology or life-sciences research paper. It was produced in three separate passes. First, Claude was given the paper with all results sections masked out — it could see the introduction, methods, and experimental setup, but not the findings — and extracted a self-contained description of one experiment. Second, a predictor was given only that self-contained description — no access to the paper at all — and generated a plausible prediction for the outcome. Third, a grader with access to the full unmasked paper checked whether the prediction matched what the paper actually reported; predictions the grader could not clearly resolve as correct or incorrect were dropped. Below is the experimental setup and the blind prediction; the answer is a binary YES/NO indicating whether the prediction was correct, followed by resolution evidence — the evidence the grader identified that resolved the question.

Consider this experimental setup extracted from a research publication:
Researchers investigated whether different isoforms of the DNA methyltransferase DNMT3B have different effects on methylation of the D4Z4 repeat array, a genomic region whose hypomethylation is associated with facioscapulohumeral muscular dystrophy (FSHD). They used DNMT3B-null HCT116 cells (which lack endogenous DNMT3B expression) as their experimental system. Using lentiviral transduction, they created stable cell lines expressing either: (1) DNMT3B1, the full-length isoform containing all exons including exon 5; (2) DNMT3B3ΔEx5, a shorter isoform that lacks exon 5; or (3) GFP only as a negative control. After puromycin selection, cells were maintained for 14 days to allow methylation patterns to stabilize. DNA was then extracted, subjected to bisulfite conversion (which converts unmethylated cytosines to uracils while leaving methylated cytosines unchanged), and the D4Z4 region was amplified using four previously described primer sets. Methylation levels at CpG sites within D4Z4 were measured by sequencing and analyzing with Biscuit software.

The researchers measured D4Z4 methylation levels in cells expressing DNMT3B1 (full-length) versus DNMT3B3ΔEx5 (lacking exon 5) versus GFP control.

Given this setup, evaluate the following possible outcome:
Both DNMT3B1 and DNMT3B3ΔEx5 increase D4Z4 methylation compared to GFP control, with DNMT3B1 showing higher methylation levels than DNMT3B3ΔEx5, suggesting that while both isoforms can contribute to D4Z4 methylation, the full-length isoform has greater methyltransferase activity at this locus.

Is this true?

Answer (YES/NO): NO